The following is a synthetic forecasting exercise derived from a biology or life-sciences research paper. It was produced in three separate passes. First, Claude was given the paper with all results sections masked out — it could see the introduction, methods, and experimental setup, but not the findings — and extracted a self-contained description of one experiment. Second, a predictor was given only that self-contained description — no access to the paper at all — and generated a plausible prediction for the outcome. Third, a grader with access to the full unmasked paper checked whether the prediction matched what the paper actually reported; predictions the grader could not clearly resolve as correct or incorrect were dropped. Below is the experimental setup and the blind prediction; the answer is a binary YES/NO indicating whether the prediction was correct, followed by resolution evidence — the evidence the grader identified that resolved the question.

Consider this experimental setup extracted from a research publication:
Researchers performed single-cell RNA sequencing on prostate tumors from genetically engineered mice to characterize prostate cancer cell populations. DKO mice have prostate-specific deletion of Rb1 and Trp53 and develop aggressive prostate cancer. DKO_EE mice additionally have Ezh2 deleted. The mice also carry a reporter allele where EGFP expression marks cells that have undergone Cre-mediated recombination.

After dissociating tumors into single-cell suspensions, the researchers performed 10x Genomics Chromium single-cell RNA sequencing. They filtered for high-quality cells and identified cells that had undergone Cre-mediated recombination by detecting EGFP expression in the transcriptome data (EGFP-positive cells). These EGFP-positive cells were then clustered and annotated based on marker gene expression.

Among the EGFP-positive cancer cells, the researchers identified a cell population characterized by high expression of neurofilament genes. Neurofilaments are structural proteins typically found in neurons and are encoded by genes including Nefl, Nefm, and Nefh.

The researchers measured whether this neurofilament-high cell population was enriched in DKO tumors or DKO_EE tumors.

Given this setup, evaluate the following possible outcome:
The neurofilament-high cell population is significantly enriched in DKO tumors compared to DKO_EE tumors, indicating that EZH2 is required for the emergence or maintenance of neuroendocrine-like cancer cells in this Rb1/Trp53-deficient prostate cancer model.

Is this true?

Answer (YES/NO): NO